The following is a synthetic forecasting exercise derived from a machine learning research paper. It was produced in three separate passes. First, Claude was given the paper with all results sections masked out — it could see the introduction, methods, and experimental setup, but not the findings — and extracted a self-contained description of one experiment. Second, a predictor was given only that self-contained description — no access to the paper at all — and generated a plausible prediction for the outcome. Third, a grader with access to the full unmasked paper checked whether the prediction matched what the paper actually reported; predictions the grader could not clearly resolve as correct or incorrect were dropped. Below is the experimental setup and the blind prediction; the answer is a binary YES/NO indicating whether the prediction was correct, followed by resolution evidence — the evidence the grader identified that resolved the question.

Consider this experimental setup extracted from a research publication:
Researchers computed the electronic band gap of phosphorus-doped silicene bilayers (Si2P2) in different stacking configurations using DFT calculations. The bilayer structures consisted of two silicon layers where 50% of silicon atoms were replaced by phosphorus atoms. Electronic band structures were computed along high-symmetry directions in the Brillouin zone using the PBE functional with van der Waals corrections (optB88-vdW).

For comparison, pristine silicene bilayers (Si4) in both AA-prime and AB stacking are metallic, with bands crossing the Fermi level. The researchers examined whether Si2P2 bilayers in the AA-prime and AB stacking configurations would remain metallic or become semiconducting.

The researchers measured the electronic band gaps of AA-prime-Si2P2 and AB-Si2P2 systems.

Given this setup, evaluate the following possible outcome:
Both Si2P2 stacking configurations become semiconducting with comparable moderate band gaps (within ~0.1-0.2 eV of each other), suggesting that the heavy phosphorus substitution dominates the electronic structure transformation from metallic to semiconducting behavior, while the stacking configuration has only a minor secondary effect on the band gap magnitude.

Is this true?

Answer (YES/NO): NO